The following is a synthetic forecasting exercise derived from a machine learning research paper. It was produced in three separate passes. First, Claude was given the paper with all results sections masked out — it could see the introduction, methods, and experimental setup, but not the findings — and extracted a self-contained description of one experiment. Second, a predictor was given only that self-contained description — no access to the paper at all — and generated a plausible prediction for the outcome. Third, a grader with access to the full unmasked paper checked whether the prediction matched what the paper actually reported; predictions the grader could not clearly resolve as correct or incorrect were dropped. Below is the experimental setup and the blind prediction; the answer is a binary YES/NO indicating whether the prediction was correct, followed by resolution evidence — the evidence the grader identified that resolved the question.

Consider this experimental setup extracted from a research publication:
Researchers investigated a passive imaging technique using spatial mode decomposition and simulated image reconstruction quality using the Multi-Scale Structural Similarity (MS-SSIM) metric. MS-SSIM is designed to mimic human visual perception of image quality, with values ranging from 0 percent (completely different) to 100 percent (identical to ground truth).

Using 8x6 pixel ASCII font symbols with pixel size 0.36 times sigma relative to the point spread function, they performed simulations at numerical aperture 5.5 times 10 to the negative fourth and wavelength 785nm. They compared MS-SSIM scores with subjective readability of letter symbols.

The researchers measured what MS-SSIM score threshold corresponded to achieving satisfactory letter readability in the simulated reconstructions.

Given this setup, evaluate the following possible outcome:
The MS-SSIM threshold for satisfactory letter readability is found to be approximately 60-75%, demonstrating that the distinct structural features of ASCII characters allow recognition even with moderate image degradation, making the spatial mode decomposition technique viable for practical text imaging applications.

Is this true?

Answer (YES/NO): NO